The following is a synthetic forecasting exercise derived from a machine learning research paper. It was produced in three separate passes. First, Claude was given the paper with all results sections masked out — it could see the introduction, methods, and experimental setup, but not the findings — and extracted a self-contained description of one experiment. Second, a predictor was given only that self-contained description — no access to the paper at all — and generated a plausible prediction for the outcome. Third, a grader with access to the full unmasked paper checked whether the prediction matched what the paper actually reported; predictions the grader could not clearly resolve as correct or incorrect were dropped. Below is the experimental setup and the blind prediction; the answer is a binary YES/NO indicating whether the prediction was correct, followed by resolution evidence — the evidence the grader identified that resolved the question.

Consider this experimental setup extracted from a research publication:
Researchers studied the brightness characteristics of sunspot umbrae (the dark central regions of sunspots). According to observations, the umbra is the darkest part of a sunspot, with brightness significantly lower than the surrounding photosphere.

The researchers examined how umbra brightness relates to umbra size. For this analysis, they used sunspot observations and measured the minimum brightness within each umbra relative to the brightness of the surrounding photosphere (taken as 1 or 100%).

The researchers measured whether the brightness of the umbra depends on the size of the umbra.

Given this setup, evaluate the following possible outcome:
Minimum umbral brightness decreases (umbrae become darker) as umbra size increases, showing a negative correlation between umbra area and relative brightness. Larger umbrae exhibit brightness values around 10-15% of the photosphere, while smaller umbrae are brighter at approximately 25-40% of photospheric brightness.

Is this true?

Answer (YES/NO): NO